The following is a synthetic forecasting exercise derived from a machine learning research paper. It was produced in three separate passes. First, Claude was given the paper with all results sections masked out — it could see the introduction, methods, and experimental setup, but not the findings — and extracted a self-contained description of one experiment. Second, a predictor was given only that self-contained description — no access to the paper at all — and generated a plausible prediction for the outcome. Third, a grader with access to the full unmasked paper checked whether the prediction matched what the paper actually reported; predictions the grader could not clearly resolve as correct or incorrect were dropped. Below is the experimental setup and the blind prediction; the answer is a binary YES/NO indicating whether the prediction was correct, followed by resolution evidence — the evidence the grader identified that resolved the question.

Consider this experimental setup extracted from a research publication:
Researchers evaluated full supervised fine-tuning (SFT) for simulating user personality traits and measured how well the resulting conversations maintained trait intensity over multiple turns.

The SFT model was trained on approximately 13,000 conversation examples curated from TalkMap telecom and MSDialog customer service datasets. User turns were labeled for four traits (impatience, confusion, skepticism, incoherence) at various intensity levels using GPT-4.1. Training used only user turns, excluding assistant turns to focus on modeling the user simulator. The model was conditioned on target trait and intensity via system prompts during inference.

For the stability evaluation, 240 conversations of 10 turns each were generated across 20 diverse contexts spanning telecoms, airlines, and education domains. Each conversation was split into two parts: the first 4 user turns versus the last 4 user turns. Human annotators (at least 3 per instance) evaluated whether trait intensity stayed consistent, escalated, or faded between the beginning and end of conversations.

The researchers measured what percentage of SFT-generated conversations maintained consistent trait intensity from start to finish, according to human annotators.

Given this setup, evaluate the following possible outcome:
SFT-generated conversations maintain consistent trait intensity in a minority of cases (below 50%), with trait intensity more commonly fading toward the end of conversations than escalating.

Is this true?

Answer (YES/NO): YES